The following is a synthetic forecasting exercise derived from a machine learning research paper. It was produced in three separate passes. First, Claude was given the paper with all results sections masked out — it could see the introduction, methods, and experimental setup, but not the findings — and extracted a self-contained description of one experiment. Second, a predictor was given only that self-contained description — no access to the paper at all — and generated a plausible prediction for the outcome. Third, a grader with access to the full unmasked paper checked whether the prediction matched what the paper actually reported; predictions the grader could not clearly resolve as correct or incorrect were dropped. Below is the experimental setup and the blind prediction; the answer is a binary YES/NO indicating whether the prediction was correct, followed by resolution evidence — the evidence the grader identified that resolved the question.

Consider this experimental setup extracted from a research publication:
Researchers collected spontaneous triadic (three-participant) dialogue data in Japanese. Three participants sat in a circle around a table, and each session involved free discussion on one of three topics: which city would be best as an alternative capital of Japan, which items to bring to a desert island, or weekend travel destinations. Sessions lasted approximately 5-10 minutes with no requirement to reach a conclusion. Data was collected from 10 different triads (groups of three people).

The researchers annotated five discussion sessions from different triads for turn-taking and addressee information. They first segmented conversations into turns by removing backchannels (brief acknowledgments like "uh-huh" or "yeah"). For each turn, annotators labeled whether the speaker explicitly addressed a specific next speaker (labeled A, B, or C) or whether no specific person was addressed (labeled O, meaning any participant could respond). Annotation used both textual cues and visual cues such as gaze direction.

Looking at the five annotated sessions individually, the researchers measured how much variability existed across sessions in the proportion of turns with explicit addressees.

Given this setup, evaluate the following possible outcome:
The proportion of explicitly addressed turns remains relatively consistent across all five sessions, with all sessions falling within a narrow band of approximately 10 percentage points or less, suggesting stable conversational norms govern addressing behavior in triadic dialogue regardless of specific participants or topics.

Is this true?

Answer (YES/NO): NO